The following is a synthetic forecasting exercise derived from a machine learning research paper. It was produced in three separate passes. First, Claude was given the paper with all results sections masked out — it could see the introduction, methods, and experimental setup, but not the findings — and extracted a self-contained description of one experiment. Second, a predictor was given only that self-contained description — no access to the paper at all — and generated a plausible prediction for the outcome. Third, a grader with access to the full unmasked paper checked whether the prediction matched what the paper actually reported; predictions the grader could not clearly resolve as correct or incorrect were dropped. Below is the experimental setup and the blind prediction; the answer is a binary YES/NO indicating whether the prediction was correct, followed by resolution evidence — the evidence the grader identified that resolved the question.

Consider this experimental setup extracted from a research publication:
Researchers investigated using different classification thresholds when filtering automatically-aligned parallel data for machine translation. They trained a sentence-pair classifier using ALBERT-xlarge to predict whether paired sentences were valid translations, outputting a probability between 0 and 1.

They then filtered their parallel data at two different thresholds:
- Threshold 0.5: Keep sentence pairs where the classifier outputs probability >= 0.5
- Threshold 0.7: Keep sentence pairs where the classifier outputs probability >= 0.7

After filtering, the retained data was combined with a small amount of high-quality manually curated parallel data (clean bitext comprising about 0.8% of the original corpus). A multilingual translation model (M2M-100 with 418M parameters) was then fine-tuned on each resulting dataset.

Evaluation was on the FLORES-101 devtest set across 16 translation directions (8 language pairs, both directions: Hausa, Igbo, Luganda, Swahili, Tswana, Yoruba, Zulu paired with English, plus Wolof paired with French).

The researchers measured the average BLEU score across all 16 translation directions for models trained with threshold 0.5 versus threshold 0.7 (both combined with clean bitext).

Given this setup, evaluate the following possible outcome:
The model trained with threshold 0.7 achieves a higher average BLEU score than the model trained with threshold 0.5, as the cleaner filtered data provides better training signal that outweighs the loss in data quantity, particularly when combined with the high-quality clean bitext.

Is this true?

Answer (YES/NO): YES